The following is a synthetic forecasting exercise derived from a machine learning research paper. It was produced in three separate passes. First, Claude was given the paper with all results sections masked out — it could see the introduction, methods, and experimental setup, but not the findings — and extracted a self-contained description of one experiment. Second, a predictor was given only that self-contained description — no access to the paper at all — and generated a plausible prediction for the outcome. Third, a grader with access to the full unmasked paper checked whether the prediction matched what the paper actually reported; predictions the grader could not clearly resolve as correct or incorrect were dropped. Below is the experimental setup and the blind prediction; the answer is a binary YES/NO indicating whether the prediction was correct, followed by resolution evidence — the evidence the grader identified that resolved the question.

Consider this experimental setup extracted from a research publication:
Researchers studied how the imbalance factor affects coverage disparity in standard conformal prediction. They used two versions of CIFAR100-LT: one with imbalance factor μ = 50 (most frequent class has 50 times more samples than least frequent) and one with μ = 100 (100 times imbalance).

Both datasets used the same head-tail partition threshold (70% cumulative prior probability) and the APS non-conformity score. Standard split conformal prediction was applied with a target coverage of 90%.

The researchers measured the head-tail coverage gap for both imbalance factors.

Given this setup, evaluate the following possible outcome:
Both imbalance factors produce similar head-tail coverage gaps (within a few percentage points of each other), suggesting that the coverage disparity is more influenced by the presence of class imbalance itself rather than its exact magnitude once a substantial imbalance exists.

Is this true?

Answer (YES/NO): YES